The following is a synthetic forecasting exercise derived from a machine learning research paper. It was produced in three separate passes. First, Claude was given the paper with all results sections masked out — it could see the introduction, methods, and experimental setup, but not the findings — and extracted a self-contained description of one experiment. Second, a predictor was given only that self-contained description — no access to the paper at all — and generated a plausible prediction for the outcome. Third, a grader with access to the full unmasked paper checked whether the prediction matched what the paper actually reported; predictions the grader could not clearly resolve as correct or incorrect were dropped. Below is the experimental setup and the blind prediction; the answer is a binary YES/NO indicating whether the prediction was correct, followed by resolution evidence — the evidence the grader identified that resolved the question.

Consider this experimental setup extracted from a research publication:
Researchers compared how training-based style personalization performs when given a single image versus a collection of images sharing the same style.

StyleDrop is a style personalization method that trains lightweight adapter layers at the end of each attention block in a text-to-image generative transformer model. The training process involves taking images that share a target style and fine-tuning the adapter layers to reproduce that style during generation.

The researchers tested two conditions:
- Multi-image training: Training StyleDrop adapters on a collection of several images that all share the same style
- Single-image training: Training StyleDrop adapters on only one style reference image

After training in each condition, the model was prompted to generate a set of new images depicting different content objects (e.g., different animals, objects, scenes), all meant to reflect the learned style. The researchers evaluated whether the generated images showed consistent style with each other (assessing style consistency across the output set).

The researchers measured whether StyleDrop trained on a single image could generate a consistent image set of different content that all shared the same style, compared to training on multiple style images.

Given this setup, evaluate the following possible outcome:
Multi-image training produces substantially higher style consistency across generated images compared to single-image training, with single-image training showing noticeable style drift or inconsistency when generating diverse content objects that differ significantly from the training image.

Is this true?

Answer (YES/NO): YES